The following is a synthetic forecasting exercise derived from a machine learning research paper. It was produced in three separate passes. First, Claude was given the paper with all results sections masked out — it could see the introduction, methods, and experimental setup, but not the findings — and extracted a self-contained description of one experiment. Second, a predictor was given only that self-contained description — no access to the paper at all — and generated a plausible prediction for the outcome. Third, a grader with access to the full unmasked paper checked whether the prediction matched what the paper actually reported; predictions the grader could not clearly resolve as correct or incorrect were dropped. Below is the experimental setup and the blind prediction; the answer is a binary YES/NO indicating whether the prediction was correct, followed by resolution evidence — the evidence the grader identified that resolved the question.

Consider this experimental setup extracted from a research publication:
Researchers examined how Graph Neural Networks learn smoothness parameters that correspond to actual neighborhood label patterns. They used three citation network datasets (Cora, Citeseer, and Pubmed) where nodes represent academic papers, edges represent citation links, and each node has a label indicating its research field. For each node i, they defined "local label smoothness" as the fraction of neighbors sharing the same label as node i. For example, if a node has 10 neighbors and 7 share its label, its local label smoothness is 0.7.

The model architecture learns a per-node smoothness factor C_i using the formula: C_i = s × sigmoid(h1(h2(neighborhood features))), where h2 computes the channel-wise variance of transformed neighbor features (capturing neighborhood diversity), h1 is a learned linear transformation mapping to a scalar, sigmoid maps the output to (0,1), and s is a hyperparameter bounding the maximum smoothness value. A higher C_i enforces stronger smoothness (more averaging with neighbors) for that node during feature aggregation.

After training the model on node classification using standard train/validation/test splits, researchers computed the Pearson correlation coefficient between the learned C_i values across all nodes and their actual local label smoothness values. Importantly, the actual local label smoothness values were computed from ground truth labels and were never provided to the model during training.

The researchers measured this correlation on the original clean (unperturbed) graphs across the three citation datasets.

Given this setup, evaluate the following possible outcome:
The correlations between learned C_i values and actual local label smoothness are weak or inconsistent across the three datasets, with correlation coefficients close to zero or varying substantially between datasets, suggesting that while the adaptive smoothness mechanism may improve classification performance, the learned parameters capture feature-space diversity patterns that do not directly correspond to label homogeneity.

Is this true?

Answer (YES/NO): NO